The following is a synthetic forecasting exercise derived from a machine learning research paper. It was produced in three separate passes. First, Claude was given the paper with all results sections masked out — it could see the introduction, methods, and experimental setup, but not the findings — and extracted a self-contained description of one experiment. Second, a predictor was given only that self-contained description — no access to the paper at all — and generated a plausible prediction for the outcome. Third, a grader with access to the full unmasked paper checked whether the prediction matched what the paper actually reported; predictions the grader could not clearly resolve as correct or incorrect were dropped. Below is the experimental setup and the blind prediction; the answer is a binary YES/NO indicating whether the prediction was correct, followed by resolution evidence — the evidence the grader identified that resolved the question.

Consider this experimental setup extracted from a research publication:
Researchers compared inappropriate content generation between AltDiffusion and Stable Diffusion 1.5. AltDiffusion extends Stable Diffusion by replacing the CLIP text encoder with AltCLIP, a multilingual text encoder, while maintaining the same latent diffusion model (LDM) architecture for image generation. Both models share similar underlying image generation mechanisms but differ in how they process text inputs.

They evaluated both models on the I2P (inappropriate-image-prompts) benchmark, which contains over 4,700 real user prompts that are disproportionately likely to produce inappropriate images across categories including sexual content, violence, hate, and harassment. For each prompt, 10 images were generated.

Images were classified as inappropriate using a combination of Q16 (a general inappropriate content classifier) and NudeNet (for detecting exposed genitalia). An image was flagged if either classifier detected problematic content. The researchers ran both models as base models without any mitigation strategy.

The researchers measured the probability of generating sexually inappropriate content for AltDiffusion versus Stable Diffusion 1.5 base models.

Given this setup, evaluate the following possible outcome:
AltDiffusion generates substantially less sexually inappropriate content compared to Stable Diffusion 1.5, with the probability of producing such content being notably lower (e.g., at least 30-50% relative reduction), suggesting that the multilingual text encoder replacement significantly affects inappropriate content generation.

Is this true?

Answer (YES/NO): NO